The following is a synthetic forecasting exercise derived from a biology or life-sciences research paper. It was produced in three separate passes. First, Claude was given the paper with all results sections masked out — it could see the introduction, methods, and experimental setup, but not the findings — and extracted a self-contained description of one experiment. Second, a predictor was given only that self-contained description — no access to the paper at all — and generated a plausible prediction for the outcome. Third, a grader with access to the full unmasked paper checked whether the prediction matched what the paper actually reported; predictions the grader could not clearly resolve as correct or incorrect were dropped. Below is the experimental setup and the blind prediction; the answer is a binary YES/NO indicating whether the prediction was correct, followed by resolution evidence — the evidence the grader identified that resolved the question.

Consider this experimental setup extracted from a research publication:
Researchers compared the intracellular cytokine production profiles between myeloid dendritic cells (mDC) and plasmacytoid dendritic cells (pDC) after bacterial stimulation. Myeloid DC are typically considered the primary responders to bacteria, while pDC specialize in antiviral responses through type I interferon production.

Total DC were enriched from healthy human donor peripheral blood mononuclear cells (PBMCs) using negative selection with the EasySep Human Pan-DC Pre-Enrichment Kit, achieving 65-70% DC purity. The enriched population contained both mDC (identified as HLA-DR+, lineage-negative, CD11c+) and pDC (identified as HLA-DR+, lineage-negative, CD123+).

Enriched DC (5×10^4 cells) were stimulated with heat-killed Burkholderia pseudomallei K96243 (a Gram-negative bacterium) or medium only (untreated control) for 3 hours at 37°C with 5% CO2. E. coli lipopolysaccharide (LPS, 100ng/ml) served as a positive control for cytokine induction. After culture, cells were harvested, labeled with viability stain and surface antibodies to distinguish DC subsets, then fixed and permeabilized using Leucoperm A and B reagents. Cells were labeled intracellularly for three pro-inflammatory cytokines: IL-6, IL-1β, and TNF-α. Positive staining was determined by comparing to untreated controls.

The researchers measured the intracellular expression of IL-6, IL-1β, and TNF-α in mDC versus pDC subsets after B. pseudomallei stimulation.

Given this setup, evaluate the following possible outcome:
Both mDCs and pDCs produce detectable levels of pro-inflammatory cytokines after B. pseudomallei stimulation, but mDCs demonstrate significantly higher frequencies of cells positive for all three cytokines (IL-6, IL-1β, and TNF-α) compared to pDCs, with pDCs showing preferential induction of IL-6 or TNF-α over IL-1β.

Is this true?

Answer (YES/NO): NO